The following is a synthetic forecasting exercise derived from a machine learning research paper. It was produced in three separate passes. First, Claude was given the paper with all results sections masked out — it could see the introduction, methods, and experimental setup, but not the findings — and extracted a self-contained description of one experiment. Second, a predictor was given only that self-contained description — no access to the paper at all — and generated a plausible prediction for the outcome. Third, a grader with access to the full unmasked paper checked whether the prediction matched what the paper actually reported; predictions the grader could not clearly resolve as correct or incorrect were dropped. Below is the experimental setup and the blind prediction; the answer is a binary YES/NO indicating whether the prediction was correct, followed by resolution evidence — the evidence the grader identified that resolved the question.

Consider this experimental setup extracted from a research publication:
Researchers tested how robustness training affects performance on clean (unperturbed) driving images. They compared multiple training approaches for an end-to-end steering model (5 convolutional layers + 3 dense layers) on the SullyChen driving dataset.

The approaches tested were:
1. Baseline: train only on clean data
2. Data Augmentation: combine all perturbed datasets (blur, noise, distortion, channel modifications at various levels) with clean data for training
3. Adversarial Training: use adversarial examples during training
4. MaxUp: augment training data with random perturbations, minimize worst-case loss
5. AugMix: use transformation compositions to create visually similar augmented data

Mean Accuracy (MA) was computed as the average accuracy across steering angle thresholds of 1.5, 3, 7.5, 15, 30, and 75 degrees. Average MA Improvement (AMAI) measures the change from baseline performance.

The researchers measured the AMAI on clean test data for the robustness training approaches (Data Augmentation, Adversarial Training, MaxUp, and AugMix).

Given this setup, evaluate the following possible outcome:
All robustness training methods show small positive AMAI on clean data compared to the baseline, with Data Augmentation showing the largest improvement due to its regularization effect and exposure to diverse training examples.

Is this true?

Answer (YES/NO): NO